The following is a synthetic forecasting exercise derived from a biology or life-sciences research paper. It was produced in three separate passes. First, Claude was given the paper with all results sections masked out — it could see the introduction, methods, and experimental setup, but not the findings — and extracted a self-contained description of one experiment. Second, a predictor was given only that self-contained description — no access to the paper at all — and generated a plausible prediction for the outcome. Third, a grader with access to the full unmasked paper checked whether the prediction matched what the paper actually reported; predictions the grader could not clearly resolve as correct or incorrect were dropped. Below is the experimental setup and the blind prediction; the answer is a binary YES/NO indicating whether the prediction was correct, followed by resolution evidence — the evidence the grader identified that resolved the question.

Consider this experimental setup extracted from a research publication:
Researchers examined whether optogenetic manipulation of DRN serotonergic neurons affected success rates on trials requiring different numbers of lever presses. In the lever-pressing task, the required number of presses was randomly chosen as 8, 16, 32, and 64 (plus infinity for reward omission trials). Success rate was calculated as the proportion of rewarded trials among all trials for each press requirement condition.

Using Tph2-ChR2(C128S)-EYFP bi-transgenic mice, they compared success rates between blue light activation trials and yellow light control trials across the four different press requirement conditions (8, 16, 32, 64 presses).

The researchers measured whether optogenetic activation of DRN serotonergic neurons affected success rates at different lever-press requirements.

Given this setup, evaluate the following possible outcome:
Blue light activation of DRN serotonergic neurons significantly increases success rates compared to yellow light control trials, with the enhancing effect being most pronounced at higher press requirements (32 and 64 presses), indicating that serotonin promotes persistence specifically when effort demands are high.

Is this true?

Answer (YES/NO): NO